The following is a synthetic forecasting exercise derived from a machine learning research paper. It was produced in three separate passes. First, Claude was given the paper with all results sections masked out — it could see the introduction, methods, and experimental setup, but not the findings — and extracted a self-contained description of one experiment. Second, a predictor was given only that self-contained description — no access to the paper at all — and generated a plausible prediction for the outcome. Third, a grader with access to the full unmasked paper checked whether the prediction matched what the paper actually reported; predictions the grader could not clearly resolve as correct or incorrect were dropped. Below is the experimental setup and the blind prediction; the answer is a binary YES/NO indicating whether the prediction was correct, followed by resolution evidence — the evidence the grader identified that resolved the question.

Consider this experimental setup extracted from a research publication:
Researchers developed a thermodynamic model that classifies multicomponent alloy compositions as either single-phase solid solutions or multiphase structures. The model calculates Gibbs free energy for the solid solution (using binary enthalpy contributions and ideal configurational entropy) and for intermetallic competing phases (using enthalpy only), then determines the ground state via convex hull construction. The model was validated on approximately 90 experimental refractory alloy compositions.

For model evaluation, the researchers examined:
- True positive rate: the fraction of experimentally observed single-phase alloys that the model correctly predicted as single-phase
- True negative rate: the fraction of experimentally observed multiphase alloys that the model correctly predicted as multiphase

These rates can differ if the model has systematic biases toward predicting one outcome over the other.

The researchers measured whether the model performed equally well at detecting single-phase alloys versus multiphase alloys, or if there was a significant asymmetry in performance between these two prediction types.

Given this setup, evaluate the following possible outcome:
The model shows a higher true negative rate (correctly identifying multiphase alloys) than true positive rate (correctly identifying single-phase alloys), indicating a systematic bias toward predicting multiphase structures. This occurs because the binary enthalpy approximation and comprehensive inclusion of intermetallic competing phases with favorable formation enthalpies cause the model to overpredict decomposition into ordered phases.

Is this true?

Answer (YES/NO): YES